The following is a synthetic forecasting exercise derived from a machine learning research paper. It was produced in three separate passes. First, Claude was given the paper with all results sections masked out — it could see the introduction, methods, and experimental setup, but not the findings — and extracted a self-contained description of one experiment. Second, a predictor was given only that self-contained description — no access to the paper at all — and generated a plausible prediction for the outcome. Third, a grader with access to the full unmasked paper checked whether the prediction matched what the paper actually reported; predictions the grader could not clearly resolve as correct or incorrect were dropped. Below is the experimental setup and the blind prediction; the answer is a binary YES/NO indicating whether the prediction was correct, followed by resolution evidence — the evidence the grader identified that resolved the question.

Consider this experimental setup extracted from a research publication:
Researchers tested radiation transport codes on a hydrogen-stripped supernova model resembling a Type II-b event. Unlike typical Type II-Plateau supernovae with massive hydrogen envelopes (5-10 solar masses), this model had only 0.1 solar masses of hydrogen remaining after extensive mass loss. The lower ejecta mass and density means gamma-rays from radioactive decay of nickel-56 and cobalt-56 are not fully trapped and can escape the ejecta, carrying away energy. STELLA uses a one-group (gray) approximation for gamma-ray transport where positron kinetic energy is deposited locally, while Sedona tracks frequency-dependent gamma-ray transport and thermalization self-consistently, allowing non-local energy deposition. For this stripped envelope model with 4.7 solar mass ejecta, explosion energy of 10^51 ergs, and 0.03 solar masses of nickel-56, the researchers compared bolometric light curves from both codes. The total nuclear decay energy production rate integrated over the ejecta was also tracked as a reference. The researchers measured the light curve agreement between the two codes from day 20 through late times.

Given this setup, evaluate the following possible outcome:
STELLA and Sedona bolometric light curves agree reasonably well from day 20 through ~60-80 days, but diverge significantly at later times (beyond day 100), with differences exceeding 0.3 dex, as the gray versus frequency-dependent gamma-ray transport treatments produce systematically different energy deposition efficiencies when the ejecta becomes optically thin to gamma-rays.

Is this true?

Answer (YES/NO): NO